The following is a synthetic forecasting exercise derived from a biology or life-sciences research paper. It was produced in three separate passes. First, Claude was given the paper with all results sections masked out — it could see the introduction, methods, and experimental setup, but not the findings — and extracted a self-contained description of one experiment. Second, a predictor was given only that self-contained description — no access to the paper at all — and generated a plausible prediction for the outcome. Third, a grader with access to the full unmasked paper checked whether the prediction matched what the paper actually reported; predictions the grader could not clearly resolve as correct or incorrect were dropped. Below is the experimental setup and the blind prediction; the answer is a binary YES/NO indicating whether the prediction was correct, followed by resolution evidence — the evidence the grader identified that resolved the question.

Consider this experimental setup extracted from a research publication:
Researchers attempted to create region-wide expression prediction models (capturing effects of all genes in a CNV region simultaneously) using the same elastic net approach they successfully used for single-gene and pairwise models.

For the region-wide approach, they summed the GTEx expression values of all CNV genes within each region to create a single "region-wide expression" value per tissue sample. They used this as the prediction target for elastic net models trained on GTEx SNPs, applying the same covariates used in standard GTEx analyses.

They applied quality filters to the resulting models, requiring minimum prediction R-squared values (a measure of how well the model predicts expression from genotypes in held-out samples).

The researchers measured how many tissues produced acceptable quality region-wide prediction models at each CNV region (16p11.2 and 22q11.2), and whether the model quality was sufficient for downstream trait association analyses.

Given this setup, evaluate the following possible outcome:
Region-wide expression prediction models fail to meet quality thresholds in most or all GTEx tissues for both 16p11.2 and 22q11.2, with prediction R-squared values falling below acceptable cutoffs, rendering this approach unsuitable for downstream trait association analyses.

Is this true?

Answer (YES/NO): YES